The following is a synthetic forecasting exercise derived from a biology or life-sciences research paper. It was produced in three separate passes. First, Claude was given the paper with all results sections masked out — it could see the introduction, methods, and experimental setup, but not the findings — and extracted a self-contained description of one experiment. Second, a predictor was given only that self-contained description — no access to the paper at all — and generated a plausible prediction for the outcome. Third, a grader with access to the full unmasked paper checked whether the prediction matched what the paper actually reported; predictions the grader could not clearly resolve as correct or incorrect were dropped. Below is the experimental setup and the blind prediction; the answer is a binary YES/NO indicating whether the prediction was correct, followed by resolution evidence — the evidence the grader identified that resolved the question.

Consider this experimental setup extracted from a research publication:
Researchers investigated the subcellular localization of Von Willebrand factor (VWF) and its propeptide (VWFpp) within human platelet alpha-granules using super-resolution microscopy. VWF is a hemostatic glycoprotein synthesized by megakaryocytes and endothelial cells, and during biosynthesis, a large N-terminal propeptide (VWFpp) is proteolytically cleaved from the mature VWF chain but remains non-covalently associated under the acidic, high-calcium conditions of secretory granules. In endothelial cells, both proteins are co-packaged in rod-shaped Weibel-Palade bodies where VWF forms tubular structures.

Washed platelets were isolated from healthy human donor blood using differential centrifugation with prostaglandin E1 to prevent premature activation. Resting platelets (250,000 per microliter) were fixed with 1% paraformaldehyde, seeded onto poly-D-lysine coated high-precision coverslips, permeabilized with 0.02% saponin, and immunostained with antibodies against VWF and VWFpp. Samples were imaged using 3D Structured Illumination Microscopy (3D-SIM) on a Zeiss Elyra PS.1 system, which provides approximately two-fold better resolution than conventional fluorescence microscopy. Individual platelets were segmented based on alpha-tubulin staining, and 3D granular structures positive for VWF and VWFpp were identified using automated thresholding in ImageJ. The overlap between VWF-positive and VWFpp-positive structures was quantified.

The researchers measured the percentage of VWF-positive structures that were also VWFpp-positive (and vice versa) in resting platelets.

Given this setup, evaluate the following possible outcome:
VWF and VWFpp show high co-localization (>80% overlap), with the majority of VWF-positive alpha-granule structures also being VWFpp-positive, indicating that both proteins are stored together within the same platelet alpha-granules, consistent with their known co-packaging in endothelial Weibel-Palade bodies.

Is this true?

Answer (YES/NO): YES